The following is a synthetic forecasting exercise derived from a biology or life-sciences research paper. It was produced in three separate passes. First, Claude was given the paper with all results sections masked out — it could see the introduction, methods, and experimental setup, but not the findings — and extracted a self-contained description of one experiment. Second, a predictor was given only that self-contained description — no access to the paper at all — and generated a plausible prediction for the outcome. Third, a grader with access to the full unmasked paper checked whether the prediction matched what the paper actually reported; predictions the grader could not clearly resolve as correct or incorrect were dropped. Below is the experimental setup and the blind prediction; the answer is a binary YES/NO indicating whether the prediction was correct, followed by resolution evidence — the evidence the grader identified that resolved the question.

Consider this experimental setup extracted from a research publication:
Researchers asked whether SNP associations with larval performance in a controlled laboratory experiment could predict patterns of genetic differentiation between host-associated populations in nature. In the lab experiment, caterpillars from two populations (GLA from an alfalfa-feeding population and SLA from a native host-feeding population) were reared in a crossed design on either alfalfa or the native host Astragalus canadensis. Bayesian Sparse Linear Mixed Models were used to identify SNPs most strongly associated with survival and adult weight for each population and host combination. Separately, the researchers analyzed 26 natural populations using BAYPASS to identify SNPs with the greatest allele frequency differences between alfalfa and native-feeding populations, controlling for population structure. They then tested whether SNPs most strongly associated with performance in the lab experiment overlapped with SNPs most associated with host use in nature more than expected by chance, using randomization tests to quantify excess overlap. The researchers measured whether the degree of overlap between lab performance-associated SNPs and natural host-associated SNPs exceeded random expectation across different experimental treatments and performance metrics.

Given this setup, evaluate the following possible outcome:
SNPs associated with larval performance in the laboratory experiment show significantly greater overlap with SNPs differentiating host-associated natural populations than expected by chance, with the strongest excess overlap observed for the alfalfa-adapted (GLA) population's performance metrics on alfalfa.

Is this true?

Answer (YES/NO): NO